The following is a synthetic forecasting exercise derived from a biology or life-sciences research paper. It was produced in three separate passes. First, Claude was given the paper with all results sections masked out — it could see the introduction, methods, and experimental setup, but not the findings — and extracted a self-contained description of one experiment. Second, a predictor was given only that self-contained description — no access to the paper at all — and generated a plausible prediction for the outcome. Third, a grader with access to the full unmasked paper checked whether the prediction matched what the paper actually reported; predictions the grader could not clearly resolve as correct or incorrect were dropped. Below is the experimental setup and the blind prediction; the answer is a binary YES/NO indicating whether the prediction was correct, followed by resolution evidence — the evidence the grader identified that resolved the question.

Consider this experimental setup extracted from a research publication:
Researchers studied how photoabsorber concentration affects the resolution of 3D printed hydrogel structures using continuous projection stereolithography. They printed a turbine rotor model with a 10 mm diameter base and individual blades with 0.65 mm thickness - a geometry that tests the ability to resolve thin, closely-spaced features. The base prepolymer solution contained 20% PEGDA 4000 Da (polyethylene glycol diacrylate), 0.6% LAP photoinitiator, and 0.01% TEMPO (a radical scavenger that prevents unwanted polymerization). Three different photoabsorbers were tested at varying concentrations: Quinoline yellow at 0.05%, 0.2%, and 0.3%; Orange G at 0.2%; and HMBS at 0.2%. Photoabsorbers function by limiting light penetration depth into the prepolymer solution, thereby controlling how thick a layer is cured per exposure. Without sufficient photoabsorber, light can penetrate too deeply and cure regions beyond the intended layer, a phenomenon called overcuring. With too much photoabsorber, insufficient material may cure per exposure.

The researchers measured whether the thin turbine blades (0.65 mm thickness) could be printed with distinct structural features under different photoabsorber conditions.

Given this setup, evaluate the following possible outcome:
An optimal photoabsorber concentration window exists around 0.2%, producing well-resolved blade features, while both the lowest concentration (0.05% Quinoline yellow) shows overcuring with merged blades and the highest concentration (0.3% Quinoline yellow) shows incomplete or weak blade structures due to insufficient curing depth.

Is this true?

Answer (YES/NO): YES